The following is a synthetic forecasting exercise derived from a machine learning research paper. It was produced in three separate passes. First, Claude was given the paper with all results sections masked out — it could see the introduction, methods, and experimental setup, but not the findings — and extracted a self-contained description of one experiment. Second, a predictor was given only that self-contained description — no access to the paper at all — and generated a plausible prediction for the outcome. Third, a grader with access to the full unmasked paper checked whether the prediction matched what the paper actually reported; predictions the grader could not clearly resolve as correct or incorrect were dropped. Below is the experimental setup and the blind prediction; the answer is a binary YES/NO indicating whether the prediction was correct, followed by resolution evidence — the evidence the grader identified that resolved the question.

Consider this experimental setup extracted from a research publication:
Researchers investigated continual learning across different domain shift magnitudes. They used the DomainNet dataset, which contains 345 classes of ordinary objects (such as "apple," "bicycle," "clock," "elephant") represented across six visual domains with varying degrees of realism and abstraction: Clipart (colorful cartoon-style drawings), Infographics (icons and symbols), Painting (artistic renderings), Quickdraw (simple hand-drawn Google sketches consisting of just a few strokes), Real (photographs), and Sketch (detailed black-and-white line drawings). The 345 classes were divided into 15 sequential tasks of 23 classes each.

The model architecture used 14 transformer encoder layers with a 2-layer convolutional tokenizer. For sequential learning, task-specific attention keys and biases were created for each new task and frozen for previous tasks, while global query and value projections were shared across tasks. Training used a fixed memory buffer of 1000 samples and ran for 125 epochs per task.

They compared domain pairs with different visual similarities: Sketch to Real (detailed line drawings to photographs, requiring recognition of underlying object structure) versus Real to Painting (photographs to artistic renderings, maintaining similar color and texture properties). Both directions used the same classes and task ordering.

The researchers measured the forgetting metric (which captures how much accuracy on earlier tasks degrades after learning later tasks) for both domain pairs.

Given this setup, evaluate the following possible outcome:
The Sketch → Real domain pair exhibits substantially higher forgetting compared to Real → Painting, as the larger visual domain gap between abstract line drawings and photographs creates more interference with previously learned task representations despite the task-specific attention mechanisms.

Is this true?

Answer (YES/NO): NO